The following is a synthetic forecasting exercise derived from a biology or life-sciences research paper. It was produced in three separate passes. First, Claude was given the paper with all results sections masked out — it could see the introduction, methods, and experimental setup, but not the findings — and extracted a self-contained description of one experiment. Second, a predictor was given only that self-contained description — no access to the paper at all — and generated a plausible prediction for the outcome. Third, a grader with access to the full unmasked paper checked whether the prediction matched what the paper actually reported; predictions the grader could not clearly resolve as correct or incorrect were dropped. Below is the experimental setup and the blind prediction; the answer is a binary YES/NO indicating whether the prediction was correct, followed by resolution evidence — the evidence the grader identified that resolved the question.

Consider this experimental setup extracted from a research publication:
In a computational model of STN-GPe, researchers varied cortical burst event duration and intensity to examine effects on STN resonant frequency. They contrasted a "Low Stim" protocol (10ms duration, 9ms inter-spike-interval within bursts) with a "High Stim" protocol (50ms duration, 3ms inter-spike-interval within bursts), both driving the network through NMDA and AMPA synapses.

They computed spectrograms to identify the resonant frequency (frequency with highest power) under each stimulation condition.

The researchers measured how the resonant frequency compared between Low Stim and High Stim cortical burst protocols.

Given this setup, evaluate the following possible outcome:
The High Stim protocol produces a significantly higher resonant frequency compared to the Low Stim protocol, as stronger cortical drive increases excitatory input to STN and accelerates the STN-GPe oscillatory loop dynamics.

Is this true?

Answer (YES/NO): NO